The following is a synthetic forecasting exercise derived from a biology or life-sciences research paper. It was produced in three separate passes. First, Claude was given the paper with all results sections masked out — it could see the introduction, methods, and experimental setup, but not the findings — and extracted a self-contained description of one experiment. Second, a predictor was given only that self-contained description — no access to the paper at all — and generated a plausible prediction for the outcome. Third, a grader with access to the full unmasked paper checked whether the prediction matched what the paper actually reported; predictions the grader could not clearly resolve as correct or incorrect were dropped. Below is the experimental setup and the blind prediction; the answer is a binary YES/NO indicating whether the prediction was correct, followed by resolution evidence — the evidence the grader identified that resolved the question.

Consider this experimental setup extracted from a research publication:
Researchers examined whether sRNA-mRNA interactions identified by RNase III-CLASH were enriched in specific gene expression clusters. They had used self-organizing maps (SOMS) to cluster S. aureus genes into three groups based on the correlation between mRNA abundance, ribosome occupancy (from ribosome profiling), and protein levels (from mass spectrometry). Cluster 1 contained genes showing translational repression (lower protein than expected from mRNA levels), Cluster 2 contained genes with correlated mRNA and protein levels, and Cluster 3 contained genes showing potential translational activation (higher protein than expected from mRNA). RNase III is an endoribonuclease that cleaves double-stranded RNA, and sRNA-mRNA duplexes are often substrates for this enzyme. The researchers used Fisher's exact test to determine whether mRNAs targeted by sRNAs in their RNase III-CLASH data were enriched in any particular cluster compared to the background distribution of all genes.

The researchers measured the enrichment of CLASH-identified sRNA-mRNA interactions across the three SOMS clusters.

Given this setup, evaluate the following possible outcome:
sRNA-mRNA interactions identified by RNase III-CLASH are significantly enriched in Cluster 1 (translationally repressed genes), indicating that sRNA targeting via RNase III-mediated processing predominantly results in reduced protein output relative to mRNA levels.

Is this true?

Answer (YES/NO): NO